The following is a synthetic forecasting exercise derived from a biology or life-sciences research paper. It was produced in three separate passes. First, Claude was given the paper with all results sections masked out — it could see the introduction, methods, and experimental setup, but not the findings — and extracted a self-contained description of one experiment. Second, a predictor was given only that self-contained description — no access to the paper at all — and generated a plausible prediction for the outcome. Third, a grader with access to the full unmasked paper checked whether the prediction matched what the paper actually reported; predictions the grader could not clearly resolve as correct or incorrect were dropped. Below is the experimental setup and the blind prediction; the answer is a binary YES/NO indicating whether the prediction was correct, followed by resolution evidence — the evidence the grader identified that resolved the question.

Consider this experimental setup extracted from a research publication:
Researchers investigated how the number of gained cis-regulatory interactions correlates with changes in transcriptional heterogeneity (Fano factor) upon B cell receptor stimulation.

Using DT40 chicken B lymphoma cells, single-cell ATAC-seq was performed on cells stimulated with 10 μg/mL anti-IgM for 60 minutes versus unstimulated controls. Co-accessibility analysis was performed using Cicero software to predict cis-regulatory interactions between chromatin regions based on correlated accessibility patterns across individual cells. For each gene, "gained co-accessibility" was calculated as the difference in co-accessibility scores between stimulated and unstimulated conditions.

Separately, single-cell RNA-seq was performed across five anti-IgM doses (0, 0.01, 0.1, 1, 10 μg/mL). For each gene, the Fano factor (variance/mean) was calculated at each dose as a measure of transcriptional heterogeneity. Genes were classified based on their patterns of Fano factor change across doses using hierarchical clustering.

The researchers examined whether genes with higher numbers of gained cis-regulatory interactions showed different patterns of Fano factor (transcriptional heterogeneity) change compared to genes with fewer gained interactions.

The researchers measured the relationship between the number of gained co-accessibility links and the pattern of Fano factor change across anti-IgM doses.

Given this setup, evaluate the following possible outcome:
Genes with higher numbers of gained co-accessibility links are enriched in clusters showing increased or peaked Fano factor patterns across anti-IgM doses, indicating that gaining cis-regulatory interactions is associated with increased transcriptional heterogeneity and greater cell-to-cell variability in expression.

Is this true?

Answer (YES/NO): YES